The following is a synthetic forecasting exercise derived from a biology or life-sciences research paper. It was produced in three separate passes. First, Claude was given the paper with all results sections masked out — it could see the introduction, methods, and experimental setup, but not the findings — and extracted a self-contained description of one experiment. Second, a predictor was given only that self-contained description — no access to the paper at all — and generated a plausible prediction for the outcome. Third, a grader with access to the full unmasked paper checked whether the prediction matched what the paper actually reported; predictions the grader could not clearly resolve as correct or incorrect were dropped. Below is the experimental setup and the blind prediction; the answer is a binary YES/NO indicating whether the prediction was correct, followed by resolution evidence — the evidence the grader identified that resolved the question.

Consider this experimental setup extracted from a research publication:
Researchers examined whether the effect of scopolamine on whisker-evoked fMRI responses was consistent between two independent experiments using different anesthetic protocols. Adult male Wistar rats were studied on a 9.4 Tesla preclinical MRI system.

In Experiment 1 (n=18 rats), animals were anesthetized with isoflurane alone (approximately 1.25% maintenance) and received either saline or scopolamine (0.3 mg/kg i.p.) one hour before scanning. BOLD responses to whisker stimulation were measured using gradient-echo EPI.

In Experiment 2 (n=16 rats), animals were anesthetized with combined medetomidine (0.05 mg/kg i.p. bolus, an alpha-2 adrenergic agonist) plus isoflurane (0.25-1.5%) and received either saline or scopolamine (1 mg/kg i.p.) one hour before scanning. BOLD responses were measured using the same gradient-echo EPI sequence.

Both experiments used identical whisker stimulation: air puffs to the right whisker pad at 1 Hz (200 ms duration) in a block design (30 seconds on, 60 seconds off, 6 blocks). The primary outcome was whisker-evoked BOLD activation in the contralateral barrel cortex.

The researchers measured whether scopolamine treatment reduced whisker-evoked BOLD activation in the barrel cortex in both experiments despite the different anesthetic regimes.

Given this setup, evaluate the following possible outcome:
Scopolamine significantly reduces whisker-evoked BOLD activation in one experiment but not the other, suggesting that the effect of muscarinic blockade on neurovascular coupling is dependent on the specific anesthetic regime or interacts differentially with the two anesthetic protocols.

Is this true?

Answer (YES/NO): NO